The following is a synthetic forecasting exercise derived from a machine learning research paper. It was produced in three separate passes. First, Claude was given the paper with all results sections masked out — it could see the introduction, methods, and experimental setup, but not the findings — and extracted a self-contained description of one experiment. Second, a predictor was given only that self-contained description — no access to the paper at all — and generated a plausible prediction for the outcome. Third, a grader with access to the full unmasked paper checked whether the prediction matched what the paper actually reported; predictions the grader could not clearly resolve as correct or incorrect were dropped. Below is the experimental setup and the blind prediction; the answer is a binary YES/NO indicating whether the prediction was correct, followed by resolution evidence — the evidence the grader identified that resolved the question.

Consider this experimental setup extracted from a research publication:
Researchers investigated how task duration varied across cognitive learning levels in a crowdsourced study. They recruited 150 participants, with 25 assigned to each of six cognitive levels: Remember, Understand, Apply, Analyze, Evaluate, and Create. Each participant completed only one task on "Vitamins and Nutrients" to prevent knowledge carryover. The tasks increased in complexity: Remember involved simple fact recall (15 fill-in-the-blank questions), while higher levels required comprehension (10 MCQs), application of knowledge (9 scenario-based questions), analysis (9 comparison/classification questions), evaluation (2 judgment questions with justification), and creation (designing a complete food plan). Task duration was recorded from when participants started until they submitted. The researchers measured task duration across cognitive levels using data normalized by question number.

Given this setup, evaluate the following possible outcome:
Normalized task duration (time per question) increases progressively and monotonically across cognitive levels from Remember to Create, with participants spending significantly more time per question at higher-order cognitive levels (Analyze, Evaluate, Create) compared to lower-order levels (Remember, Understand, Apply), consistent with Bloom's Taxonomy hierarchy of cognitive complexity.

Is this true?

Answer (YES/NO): NO